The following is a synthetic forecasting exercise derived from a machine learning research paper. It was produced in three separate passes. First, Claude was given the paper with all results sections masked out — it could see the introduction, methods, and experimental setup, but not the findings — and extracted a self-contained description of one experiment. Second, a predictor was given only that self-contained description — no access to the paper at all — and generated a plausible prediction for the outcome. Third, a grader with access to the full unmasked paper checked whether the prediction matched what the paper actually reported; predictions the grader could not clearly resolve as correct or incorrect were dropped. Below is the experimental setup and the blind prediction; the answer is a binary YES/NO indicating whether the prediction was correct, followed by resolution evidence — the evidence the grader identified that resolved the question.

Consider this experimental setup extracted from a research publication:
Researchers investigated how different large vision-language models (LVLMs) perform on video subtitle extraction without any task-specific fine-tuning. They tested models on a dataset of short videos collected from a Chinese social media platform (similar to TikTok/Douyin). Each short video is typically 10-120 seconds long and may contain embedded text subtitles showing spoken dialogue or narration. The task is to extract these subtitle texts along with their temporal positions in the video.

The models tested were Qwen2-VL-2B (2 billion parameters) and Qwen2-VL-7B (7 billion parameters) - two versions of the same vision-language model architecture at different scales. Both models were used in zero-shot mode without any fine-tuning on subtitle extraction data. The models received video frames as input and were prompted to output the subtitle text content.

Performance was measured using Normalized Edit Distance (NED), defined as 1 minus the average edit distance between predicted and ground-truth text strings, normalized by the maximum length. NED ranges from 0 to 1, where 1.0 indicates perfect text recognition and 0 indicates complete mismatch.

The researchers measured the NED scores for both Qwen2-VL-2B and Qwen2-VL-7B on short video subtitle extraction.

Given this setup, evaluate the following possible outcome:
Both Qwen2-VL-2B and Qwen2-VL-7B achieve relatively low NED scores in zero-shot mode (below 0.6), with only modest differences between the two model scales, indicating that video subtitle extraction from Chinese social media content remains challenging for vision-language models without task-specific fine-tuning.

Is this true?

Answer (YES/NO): NO